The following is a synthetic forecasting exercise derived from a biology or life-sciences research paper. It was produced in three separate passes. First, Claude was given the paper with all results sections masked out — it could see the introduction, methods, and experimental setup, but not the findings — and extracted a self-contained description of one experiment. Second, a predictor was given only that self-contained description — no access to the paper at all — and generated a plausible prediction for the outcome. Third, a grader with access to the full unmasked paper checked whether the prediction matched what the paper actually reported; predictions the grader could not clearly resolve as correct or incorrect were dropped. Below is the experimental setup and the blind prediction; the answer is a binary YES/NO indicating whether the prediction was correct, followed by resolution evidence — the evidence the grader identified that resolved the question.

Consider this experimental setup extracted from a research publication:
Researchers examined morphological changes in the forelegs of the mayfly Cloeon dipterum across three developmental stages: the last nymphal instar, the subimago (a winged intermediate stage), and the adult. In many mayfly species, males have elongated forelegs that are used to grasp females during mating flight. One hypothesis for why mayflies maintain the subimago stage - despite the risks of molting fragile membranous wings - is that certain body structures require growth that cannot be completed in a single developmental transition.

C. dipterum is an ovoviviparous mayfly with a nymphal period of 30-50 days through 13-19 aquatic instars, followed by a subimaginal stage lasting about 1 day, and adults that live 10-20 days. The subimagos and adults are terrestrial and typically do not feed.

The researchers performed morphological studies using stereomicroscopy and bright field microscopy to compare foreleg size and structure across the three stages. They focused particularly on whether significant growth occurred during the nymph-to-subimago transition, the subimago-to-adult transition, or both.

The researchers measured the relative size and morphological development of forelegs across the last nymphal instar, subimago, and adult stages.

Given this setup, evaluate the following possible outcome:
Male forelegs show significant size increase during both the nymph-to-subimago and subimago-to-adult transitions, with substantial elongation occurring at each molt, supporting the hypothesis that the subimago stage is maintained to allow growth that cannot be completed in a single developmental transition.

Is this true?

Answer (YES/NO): YES